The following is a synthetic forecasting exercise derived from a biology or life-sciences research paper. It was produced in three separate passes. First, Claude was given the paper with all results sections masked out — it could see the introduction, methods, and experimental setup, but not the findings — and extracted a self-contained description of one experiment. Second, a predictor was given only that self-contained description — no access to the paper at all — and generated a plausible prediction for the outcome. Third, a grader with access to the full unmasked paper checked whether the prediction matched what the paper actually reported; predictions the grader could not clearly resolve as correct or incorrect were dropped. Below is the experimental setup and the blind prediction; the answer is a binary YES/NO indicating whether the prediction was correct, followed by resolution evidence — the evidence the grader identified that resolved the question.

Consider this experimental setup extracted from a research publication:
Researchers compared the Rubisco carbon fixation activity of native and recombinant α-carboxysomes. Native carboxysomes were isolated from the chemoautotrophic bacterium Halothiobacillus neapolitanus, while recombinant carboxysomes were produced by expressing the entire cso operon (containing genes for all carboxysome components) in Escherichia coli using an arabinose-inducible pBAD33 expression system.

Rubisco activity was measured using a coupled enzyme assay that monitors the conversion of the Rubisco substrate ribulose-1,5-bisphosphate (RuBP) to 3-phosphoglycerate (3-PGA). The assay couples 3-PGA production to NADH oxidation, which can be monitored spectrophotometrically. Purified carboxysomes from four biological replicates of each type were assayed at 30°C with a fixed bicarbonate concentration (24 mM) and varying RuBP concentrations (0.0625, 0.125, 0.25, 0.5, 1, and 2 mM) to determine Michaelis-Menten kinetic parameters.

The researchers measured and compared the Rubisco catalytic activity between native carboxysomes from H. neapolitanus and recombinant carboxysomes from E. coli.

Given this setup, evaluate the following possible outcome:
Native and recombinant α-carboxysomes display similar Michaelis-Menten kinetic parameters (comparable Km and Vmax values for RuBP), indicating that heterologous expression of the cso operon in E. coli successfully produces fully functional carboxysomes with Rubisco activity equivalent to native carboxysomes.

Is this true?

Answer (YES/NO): NO